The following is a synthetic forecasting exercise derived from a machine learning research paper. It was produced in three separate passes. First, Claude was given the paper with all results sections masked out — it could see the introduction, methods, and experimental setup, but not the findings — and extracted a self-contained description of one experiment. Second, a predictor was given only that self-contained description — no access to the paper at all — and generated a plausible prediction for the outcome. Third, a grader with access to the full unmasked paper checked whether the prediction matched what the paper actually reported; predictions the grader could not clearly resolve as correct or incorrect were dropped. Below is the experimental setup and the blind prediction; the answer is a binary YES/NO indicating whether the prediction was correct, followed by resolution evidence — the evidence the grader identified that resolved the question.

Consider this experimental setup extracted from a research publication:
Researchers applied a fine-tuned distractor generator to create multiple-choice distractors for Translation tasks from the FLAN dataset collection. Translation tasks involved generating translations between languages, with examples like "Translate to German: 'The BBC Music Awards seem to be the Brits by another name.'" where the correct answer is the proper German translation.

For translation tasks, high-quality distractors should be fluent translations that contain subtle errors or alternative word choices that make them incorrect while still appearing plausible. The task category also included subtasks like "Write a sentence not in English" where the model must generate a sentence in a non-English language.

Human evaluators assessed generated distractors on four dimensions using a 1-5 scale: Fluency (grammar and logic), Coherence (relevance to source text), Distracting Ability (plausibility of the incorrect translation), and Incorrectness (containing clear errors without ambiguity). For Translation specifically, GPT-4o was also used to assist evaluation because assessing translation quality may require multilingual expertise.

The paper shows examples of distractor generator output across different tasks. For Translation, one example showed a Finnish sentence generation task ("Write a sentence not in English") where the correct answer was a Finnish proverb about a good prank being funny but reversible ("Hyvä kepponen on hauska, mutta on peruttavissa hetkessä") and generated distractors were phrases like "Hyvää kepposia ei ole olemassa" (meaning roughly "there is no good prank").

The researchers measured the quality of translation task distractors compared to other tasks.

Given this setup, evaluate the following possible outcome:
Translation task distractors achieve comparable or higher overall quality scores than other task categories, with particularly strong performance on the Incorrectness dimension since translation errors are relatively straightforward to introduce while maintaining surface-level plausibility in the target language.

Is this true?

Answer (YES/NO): NO